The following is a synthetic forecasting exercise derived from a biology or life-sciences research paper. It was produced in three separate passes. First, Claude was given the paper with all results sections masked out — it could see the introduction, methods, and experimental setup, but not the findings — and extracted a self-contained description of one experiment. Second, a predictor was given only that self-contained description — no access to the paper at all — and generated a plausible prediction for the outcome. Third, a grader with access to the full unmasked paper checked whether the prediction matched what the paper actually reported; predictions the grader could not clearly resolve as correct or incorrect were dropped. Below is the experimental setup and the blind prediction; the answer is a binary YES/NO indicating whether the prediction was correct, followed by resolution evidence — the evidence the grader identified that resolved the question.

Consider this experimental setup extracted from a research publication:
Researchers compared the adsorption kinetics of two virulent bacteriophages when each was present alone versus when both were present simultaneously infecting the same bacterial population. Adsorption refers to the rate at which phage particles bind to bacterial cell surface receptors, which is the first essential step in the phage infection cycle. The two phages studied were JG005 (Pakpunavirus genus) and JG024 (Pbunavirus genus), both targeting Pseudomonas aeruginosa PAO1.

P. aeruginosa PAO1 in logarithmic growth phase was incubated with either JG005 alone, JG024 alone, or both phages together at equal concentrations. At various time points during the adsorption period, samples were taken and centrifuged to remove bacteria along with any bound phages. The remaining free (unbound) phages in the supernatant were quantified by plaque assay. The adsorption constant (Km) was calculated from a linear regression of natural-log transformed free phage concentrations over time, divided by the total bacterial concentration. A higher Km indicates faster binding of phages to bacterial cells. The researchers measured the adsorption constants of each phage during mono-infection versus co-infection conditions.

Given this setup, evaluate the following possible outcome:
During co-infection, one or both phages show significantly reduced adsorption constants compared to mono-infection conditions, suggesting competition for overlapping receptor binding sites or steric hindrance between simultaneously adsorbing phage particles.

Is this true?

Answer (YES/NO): NO